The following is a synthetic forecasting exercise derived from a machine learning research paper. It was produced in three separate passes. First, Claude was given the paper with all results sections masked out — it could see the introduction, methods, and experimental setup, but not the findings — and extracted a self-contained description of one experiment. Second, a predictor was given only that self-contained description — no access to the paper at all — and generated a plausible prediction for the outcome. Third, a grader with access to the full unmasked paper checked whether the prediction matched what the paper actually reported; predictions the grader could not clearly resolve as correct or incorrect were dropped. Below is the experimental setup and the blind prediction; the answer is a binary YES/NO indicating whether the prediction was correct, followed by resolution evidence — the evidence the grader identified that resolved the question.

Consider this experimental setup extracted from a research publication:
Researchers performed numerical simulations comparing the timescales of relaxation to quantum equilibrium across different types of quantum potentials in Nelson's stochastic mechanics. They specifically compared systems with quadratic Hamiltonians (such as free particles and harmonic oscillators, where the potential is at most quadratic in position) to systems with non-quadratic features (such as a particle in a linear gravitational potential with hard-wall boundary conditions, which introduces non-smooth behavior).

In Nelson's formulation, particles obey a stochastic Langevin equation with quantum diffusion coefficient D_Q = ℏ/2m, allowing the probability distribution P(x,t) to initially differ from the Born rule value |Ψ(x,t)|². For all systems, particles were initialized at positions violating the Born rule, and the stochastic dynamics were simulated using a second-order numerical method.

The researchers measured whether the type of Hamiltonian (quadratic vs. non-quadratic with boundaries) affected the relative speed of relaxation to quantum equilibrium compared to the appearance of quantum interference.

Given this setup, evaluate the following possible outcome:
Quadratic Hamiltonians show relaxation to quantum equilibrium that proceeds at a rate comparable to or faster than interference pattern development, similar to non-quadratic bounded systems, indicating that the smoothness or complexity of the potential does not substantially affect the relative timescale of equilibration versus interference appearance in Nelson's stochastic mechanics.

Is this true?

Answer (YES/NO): NO